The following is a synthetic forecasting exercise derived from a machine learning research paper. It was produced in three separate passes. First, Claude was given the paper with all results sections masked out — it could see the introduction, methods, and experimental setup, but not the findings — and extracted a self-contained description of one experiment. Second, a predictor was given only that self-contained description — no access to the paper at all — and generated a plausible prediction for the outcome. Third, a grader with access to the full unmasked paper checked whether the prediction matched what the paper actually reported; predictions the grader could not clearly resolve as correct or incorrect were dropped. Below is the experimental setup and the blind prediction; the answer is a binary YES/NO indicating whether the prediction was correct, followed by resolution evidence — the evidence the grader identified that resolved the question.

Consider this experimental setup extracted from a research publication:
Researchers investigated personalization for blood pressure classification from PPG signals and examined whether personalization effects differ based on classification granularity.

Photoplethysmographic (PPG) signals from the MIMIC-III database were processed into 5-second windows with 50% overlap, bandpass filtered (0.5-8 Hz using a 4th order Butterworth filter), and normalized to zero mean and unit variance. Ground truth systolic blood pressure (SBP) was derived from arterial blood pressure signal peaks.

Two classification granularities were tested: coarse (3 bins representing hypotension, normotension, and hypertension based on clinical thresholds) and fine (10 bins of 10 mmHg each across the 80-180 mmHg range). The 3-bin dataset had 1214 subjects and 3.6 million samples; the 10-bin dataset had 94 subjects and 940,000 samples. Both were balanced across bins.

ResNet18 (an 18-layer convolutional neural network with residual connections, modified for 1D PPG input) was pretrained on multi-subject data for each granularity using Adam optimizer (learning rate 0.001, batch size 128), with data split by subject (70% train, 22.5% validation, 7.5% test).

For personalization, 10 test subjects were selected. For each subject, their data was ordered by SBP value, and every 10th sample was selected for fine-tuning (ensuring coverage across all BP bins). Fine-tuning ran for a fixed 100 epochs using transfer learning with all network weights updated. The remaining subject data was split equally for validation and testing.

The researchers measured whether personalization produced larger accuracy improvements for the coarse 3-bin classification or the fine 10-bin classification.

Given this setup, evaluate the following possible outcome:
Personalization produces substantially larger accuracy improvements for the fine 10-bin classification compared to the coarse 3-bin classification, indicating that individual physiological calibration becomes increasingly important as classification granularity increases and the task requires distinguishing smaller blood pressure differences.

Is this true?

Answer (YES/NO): NO